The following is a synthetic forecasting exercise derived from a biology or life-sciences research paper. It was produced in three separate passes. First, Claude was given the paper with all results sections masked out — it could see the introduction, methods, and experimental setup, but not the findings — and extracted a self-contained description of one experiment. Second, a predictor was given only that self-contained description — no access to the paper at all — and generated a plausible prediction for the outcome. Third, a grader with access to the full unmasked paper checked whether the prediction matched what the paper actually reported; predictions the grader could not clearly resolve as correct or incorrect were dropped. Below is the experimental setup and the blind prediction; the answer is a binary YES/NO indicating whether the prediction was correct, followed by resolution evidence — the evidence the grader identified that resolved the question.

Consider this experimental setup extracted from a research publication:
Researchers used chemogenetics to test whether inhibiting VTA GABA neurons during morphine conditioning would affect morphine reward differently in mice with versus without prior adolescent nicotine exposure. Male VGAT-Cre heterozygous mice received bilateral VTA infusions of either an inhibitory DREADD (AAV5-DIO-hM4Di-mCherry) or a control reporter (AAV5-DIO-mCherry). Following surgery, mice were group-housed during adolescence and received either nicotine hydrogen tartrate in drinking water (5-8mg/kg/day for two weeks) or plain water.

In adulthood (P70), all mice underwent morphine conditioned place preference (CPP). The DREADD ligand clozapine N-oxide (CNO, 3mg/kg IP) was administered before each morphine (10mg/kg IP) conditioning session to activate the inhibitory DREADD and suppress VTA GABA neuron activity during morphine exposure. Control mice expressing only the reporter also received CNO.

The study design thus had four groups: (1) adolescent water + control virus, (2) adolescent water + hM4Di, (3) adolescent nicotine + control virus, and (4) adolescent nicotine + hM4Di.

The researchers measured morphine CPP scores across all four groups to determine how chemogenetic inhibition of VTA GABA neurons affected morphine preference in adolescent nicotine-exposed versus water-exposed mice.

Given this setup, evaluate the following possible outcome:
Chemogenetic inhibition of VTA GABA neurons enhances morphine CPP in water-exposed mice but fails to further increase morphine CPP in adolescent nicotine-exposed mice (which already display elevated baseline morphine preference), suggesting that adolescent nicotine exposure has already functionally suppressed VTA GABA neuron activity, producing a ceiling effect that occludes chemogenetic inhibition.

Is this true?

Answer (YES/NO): NO